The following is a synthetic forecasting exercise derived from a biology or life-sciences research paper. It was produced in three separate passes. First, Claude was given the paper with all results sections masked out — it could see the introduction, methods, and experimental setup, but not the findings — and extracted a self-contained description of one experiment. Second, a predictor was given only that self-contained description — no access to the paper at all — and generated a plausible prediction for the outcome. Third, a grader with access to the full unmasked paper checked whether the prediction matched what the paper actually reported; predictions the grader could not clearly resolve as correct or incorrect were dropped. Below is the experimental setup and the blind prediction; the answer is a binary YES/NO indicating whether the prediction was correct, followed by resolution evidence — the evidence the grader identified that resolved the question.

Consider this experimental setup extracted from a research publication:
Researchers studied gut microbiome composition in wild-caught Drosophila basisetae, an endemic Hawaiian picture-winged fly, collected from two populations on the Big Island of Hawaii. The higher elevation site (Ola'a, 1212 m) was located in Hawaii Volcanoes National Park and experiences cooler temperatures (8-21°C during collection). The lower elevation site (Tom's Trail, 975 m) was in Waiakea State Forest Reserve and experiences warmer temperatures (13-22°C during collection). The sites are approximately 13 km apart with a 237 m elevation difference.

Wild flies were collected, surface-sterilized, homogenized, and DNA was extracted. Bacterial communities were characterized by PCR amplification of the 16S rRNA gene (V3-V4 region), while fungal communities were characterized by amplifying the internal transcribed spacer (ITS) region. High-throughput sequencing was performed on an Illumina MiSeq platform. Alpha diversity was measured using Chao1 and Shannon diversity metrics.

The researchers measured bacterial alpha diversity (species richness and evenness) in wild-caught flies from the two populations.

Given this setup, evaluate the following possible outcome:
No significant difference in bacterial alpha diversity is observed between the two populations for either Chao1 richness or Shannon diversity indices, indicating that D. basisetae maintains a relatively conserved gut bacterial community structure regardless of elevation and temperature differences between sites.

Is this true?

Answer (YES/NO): NO